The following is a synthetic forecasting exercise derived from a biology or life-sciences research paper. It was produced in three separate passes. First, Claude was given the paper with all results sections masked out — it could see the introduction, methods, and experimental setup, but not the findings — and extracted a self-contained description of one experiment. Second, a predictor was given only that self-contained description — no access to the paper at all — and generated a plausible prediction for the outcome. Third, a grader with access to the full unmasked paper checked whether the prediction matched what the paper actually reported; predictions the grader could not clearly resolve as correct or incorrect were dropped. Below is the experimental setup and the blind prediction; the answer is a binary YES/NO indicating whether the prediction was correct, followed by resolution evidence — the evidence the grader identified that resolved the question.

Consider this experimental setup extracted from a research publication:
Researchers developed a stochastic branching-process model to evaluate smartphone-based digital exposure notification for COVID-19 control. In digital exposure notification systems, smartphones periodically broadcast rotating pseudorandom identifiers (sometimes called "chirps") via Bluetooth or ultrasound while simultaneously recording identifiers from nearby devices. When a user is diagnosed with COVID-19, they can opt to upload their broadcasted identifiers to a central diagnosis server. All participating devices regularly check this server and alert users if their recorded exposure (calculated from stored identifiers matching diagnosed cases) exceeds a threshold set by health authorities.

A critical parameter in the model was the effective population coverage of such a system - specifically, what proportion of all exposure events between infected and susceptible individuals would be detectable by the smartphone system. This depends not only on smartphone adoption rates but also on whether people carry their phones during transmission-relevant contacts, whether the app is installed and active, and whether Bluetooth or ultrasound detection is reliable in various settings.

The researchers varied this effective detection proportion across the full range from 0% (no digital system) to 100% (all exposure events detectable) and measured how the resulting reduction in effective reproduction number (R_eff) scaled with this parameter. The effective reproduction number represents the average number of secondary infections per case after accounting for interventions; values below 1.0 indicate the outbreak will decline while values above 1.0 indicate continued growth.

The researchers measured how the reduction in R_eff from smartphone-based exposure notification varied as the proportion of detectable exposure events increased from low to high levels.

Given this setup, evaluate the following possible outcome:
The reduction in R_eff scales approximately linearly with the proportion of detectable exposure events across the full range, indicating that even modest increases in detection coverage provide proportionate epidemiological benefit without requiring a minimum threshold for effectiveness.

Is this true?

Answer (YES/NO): NO